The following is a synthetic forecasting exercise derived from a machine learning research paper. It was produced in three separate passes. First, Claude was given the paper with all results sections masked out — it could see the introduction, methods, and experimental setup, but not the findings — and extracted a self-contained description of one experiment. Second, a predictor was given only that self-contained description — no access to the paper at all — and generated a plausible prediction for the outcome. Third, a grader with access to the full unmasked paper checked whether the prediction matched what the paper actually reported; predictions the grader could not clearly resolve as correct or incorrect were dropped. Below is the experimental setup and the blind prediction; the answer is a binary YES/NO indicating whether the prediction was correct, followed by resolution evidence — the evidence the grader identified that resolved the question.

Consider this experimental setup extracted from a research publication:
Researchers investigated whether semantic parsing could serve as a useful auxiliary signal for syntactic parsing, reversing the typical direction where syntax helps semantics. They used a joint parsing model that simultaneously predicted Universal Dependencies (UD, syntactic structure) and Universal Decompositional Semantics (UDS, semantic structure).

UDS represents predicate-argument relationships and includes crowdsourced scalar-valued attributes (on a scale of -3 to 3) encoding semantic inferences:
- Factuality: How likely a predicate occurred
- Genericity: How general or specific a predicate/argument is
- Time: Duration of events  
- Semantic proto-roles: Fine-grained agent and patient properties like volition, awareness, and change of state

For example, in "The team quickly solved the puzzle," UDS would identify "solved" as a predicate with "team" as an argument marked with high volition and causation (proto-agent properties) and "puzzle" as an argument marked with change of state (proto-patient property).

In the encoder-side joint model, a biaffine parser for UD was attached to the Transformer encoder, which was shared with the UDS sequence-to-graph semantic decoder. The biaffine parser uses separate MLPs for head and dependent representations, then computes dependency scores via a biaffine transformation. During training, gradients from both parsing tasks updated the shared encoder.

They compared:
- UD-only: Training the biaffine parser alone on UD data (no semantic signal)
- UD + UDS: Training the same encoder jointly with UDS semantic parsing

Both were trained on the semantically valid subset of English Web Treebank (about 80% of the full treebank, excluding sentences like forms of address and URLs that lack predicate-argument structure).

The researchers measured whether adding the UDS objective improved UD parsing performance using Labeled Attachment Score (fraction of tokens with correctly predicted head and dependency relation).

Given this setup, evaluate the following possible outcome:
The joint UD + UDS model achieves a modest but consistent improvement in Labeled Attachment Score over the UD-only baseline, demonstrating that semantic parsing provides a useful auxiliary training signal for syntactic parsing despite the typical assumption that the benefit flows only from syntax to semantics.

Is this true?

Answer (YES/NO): YES